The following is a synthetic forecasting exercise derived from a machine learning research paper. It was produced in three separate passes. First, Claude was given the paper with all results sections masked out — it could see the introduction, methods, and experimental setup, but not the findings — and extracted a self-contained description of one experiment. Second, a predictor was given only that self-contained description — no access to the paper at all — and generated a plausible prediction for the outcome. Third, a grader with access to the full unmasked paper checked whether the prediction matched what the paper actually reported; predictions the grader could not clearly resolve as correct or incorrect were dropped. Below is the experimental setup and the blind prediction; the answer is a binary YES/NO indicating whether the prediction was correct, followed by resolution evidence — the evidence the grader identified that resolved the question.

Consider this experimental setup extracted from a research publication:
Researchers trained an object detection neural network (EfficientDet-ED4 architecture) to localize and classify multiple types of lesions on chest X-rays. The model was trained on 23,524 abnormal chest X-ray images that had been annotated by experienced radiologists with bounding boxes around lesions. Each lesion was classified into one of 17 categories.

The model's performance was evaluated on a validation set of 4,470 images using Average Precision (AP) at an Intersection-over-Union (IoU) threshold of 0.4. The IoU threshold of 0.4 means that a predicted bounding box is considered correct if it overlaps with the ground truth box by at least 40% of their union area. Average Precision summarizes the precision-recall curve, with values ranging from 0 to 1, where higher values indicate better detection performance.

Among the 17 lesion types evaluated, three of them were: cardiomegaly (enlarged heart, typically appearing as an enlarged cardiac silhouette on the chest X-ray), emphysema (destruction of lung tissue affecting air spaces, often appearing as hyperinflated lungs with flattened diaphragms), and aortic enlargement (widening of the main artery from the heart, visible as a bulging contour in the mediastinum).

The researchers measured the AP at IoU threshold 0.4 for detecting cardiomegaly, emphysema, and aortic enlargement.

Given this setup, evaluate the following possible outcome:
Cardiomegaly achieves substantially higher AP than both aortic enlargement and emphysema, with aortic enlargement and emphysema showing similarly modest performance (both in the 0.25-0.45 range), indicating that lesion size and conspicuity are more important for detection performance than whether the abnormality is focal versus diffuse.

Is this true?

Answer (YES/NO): NO